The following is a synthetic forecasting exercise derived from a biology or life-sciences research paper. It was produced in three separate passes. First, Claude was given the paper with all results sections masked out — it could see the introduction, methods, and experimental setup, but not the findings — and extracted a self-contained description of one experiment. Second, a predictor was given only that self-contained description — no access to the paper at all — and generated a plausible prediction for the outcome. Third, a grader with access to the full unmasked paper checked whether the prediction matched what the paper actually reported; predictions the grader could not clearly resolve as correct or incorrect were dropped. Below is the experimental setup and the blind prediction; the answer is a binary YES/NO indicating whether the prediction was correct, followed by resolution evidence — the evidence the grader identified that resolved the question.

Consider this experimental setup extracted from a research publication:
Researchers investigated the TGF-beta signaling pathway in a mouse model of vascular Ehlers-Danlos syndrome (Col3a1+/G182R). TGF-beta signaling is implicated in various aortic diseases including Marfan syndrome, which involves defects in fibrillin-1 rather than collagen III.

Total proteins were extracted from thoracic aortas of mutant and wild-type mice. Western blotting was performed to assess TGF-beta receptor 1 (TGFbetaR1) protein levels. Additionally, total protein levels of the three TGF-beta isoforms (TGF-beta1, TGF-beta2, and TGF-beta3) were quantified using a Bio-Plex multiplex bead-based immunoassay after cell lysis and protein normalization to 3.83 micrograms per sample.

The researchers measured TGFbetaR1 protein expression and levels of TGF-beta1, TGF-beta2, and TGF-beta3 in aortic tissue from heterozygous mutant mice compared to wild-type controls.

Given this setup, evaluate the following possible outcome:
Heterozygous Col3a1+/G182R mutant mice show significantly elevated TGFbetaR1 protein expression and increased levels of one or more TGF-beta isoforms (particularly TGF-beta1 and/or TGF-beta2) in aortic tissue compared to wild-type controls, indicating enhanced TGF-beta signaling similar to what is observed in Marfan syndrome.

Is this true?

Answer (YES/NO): NO